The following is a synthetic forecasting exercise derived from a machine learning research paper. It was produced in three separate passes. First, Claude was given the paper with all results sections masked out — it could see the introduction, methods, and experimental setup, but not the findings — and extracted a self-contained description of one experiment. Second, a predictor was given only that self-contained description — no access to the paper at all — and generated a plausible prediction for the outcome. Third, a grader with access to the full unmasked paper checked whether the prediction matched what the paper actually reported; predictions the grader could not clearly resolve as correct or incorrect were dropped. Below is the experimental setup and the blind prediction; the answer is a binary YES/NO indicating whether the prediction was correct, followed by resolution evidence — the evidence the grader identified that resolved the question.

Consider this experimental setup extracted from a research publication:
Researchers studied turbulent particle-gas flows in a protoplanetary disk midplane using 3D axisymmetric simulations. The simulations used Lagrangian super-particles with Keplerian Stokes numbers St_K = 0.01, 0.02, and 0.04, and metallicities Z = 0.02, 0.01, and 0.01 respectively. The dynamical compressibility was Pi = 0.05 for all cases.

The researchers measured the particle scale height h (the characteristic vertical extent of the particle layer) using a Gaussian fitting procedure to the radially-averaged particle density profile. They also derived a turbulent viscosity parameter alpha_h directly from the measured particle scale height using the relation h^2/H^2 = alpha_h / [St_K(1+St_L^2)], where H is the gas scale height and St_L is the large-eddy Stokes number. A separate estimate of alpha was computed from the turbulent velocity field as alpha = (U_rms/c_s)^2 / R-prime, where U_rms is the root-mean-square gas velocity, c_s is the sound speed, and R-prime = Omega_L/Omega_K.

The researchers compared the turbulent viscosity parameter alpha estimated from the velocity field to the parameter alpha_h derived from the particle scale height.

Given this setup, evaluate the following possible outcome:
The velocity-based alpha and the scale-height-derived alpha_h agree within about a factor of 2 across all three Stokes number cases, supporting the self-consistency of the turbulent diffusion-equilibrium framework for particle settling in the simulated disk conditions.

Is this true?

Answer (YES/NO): YES